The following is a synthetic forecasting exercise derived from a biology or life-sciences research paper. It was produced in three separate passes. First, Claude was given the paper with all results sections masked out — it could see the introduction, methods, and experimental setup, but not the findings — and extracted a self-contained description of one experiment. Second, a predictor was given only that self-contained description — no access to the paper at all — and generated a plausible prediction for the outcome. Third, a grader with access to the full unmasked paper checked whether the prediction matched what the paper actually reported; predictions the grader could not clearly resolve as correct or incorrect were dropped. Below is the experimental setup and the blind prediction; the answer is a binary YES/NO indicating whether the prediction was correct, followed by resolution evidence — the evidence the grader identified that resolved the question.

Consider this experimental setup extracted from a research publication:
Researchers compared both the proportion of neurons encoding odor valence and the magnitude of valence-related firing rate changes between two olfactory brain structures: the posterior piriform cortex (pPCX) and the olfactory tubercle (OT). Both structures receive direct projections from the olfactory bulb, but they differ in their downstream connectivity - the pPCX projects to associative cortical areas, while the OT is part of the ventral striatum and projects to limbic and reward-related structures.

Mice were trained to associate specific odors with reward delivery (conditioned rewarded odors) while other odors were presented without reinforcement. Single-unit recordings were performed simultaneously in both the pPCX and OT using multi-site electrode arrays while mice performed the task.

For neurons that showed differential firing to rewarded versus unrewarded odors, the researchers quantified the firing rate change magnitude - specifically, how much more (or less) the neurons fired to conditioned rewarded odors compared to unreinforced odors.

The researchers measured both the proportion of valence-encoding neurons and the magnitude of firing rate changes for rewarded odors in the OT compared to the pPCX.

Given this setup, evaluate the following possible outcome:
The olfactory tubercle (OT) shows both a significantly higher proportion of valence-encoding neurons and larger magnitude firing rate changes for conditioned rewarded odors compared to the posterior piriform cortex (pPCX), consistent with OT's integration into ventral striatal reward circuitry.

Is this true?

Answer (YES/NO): YES